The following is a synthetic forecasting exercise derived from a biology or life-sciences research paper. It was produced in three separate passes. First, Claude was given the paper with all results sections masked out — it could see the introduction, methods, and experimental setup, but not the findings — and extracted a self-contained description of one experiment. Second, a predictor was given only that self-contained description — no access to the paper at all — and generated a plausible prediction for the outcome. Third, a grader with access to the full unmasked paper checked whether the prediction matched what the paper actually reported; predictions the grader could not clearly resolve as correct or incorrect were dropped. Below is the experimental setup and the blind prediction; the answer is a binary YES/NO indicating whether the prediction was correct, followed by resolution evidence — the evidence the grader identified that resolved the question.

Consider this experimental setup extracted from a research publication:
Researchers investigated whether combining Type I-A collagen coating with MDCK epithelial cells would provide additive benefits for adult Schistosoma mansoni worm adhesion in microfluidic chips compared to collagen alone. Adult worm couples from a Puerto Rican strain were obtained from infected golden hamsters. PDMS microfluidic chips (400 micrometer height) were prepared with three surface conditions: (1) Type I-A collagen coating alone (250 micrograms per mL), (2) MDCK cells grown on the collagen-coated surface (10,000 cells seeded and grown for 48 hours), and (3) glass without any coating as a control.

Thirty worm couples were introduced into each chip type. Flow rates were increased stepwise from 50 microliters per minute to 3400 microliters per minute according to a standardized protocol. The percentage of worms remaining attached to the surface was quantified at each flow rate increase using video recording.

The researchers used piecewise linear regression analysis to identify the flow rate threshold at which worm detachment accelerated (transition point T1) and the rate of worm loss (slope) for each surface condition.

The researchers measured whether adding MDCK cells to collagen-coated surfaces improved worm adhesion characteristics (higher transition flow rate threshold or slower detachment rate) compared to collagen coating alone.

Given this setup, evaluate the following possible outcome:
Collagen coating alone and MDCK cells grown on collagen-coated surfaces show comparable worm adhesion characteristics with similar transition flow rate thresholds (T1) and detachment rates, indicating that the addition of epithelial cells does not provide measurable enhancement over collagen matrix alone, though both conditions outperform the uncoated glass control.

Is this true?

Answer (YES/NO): NO